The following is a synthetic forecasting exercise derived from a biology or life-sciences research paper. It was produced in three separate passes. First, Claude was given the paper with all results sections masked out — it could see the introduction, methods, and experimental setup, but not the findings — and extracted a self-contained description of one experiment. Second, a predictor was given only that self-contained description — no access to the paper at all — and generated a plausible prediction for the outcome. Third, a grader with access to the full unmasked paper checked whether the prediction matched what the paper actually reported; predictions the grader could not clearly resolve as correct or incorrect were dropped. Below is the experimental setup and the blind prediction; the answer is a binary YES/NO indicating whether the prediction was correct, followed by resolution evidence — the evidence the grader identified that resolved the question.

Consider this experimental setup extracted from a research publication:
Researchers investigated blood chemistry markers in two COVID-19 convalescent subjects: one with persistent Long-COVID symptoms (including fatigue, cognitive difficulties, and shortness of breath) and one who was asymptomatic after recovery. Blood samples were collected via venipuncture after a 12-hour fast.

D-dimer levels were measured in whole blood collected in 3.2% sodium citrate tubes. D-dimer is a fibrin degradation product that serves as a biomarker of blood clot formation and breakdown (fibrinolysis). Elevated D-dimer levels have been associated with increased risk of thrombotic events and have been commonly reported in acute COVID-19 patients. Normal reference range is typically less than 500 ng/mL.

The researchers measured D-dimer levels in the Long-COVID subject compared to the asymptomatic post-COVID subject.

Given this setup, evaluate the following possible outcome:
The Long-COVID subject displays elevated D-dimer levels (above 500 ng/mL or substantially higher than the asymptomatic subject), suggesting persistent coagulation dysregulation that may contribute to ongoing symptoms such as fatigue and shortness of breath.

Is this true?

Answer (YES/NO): YES